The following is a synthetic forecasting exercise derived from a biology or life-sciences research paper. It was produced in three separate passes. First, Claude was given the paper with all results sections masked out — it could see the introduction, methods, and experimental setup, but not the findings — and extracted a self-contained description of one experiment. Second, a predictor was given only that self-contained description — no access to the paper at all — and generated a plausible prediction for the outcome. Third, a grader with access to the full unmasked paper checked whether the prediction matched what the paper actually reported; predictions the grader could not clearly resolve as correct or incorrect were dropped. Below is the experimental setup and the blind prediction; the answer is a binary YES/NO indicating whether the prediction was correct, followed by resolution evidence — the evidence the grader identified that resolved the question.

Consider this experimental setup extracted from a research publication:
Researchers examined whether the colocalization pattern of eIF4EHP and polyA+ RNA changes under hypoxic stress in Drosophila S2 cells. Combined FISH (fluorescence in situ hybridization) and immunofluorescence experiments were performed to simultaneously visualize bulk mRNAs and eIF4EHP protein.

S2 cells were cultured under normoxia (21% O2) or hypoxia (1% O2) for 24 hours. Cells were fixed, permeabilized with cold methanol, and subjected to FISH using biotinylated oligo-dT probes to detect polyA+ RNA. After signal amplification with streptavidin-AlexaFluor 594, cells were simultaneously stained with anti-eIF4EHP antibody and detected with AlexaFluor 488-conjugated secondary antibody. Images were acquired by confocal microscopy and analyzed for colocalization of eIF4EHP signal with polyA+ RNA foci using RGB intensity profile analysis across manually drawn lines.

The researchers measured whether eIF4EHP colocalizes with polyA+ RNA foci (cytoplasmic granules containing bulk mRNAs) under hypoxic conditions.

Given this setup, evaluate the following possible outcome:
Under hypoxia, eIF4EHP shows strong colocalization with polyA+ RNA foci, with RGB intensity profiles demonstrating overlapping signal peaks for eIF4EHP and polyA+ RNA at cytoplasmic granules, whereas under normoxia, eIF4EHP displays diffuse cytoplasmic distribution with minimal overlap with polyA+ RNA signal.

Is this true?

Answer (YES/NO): NO